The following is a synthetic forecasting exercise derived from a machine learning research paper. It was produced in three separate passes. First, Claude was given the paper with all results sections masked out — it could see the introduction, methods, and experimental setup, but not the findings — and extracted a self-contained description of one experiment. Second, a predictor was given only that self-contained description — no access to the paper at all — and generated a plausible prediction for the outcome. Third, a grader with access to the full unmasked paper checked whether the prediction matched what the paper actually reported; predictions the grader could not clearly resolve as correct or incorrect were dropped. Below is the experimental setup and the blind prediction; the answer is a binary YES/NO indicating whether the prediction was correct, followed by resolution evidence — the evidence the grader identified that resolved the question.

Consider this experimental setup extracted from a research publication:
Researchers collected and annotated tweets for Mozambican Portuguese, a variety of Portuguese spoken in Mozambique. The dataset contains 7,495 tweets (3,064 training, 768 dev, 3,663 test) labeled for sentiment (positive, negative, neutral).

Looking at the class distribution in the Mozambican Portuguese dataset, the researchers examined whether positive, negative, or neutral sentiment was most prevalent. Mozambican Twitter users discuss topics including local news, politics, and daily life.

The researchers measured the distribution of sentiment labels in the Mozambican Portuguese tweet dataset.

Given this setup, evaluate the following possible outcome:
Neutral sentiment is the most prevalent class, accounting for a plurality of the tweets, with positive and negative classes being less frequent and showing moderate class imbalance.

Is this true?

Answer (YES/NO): YES